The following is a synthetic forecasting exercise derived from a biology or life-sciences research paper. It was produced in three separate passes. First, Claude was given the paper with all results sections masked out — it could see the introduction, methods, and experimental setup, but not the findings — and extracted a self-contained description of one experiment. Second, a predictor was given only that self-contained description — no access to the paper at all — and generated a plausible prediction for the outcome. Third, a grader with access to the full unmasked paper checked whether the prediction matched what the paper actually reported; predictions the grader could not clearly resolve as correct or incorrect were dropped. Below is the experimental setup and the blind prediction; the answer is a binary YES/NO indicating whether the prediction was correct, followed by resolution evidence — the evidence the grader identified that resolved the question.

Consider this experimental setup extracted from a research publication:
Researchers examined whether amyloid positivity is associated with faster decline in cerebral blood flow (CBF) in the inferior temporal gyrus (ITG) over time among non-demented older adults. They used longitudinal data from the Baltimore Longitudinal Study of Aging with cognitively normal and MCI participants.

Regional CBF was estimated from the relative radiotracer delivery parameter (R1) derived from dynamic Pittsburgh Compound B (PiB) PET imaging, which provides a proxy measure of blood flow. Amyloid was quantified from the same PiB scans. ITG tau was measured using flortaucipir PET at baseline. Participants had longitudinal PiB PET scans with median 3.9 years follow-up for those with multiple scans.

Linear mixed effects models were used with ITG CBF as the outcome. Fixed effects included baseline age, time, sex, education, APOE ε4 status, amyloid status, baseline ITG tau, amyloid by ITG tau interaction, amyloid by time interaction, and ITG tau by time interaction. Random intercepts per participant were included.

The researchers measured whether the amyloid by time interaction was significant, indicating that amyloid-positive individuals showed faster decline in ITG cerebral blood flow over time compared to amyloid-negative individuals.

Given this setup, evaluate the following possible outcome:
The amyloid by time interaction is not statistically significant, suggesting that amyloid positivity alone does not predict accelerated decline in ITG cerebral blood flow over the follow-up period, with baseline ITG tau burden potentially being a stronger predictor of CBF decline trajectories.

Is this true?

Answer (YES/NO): NO